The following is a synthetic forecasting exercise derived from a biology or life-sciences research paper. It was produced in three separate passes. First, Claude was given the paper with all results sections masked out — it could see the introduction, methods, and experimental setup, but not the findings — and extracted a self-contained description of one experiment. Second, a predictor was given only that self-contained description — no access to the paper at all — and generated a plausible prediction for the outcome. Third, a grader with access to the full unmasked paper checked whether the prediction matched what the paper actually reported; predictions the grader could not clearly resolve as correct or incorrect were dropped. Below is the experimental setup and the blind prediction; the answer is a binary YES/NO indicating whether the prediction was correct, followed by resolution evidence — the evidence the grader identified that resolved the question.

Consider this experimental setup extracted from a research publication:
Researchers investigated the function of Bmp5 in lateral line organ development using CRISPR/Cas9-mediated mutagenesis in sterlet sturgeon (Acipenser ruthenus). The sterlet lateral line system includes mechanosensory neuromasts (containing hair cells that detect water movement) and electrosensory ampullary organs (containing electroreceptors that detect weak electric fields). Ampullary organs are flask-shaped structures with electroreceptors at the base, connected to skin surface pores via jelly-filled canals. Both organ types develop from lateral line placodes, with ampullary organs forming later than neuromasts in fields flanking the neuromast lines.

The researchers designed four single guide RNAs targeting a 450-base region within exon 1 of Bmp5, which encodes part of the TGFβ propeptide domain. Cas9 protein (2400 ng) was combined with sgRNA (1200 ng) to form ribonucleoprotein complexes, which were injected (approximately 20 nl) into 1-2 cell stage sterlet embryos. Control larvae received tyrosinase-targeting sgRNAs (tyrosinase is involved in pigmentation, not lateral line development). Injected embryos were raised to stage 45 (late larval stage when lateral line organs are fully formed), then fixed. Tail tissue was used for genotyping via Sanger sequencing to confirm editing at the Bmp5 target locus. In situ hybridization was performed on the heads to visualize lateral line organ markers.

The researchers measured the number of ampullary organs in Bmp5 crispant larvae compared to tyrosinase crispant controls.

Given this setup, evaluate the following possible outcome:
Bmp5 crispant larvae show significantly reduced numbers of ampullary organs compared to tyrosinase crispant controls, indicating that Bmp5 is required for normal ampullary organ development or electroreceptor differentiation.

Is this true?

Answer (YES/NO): YES